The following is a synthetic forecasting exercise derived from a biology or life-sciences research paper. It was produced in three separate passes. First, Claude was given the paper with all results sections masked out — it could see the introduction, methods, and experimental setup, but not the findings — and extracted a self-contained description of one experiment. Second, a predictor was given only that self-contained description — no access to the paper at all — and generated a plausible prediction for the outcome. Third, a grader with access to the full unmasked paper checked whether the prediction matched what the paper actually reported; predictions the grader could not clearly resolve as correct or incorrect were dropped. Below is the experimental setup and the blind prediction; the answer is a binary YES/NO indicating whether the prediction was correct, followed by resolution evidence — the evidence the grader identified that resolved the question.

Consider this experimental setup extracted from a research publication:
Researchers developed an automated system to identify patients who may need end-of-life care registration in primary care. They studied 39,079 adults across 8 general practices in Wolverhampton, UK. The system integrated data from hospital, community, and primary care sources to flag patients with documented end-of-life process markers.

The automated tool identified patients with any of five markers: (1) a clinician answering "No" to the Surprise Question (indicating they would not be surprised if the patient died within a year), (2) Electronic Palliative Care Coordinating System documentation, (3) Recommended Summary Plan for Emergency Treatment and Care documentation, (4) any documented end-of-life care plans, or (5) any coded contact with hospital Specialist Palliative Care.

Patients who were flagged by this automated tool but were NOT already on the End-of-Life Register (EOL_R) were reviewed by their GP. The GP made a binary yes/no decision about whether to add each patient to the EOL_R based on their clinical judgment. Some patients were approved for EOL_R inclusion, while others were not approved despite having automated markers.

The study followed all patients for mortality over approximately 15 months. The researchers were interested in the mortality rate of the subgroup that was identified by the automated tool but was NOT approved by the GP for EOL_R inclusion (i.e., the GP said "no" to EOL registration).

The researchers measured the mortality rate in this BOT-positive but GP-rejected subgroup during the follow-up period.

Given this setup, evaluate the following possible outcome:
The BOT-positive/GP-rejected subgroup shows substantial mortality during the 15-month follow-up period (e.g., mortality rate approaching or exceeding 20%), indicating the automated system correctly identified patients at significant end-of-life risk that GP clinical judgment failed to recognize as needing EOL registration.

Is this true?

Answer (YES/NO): YES